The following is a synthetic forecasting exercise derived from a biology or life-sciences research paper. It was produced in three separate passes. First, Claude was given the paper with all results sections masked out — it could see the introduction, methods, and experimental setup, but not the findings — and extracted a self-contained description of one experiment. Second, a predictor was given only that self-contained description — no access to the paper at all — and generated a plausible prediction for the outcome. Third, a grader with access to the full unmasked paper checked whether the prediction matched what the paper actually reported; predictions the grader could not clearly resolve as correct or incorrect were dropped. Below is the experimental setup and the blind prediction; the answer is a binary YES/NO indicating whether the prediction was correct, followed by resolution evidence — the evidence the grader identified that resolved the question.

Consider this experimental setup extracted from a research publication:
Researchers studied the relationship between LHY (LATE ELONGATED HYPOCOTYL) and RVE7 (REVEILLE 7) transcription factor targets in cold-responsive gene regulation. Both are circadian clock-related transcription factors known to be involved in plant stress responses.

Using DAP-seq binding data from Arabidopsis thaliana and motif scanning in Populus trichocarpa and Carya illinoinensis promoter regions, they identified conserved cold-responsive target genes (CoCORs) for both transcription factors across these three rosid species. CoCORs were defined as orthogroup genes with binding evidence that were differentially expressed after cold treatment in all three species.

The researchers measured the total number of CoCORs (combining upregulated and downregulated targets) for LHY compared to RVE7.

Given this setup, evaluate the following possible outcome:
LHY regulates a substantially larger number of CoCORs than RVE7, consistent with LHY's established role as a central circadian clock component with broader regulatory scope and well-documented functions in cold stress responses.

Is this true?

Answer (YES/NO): NO